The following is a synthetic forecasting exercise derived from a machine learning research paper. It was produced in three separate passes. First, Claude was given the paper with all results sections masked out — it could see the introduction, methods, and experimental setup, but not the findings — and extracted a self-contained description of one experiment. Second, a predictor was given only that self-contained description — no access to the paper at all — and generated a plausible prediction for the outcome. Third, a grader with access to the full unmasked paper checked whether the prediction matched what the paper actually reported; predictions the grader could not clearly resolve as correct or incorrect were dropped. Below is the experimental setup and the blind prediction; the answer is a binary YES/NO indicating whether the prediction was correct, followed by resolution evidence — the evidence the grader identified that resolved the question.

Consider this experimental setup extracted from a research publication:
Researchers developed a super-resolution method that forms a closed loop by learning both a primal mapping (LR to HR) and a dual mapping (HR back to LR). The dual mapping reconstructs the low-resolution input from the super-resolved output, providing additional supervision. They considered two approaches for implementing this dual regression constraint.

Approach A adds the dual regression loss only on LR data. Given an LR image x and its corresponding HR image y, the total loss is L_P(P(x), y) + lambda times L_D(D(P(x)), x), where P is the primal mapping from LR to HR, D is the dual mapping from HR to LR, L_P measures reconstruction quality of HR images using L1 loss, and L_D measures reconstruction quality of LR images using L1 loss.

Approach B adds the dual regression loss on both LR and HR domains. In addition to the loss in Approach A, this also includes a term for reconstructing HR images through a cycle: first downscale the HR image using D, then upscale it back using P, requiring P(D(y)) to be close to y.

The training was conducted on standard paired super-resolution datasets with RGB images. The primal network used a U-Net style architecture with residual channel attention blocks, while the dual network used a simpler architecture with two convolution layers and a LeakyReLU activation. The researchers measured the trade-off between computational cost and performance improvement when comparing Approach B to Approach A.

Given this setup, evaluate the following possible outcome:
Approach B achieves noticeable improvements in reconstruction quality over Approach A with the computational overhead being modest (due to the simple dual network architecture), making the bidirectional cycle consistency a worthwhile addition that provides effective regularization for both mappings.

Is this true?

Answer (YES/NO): NO